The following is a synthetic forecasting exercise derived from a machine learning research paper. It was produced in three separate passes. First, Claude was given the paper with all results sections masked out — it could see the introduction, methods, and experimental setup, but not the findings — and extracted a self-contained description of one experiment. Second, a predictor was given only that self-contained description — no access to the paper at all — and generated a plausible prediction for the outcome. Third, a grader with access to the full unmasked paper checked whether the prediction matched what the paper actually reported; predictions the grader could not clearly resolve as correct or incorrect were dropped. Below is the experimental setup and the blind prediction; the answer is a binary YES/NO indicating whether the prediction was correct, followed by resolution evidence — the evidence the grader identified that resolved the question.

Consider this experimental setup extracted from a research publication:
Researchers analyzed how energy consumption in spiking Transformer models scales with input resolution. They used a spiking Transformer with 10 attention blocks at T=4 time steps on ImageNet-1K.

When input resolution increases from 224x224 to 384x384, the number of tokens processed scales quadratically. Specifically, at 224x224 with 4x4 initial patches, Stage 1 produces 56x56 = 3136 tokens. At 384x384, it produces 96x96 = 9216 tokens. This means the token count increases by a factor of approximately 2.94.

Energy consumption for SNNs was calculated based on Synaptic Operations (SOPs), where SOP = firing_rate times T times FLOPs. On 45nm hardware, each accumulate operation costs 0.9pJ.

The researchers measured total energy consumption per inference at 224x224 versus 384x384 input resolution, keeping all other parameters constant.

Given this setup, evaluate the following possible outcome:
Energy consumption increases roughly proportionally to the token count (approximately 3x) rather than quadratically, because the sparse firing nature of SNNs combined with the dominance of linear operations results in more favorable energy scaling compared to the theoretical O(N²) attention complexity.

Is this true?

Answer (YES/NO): YES